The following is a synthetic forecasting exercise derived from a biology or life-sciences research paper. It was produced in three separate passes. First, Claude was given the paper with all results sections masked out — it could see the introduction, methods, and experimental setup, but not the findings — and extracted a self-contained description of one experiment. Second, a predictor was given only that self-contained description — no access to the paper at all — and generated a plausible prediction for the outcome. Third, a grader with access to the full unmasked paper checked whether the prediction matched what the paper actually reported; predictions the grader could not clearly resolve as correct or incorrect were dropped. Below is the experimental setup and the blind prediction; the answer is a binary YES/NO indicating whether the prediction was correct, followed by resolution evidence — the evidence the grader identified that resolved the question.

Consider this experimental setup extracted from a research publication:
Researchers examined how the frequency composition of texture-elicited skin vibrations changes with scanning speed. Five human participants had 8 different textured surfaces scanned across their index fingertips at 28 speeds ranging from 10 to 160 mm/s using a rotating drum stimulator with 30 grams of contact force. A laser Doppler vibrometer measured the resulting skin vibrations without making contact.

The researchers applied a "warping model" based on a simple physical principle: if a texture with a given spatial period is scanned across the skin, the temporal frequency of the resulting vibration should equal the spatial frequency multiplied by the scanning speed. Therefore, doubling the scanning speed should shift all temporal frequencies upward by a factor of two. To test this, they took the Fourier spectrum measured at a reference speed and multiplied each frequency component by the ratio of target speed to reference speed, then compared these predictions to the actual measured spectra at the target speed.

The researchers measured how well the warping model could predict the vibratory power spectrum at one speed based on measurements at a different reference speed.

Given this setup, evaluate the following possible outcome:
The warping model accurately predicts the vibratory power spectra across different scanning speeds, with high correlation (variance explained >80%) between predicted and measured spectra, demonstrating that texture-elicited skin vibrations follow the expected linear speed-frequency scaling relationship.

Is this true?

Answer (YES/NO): YES